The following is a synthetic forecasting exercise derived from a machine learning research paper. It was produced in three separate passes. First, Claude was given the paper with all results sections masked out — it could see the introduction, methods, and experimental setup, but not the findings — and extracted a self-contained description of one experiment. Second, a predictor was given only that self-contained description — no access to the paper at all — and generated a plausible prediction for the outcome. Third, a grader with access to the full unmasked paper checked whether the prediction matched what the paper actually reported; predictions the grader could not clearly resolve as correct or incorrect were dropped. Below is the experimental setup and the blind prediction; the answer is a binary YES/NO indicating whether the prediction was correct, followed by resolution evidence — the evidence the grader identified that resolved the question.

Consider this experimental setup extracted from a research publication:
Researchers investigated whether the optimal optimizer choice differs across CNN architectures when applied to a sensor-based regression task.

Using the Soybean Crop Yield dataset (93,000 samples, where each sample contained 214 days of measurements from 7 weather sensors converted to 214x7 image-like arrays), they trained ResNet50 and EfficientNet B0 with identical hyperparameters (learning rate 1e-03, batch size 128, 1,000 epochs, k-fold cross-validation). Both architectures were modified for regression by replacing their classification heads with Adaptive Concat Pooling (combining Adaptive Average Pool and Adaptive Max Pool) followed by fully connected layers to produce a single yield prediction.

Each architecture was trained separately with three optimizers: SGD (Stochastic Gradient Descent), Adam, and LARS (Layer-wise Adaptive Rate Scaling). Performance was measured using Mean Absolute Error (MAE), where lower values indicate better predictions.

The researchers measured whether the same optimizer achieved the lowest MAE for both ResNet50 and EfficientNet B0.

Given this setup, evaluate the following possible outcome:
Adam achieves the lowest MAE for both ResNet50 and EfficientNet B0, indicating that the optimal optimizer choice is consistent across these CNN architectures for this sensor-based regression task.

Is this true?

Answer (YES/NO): NO